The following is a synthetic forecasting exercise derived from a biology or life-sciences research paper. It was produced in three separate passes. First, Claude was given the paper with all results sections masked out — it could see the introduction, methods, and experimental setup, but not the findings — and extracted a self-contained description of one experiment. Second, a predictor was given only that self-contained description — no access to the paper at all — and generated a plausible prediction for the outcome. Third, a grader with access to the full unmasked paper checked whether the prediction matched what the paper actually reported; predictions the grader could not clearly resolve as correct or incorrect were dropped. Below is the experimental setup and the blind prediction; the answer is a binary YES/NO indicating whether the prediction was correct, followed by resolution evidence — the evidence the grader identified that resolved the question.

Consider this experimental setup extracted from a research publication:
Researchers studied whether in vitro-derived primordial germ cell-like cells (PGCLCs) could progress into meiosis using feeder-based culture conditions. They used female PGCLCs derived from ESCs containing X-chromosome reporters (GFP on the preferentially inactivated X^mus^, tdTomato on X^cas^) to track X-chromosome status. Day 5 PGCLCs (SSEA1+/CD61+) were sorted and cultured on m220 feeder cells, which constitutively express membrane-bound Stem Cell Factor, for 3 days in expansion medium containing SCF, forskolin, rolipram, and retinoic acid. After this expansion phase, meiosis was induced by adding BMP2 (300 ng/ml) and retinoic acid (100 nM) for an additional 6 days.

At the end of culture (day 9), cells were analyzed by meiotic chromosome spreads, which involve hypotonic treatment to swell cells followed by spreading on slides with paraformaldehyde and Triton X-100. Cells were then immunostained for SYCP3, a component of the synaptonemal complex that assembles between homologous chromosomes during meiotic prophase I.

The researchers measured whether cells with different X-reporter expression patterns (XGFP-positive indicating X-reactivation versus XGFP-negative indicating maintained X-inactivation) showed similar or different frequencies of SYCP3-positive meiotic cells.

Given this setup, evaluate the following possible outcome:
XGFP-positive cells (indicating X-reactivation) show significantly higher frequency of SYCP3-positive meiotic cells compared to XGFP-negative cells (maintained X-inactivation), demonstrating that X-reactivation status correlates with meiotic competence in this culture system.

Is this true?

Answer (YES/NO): YES